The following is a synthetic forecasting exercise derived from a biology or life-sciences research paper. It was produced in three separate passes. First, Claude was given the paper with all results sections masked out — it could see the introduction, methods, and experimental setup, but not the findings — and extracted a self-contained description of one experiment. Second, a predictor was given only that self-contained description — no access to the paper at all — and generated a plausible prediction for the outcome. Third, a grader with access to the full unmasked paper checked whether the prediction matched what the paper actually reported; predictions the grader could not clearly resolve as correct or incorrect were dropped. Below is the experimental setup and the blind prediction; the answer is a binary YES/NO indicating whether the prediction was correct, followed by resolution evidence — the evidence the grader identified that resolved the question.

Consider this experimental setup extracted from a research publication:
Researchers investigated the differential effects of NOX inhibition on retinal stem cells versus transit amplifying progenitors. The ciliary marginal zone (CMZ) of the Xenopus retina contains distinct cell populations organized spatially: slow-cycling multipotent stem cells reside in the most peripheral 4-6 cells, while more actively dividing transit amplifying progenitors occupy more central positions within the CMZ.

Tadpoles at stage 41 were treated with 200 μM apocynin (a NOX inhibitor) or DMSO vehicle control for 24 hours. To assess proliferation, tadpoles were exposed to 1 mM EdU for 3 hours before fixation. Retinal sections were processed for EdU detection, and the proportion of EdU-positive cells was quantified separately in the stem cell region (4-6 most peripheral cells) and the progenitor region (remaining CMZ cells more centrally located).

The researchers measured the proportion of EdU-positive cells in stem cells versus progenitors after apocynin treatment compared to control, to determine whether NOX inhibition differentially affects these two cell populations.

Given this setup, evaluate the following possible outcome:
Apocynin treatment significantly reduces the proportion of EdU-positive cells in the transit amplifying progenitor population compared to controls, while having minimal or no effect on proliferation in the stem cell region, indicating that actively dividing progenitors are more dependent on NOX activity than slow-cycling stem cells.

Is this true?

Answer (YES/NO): NO